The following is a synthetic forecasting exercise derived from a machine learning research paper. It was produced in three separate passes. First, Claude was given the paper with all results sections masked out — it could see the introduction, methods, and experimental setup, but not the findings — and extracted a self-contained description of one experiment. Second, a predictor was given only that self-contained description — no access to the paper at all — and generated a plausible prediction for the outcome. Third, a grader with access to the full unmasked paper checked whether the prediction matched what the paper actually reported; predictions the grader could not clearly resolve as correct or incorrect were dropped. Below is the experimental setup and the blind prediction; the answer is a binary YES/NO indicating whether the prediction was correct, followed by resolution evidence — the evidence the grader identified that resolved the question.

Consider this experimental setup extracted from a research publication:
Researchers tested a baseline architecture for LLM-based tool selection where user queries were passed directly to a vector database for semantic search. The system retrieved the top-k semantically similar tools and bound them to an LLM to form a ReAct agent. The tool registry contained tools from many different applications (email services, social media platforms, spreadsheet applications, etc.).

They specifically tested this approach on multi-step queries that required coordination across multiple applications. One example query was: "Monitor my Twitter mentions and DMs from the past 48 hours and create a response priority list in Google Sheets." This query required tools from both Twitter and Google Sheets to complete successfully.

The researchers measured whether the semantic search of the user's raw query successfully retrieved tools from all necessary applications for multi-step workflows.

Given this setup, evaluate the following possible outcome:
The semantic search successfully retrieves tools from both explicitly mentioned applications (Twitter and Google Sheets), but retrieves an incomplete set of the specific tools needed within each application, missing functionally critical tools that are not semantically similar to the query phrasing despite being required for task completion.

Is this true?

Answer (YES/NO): NO